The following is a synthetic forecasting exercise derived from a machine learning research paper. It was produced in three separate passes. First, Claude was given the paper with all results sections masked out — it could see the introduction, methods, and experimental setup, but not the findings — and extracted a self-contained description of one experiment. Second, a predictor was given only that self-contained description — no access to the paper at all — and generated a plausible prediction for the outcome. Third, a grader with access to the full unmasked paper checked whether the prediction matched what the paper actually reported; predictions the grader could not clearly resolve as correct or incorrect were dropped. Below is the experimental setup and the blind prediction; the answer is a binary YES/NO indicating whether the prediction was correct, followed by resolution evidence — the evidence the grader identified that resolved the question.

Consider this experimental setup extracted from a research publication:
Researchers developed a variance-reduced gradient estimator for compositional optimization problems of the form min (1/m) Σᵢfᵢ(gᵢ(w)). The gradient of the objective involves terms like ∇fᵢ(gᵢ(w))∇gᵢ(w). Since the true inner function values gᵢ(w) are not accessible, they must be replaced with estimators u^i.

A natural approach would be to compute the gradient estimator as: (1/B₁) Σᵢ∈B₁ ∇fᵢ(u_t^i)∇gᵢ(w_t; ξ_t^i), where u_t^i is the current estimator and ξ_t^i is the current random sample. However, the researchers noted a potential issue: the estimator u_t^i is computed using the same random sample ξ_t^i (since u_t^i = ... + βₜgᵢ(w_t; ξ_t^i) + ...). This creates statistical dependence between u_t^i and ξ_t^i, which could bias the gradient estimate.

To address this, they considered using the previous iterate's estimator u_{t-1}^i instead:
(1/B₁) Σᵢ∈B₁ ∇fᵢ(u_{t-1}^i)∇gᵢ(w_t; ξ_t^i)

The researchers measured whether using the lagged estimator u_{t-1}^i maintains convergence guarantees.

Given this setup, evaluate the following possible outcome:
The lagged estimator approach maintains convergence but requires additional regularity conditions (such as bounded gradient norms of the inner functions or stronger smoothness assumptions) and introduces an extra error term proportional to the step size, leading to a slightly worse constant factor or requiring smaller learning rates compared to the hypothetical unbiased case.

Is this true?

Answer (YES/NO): NO